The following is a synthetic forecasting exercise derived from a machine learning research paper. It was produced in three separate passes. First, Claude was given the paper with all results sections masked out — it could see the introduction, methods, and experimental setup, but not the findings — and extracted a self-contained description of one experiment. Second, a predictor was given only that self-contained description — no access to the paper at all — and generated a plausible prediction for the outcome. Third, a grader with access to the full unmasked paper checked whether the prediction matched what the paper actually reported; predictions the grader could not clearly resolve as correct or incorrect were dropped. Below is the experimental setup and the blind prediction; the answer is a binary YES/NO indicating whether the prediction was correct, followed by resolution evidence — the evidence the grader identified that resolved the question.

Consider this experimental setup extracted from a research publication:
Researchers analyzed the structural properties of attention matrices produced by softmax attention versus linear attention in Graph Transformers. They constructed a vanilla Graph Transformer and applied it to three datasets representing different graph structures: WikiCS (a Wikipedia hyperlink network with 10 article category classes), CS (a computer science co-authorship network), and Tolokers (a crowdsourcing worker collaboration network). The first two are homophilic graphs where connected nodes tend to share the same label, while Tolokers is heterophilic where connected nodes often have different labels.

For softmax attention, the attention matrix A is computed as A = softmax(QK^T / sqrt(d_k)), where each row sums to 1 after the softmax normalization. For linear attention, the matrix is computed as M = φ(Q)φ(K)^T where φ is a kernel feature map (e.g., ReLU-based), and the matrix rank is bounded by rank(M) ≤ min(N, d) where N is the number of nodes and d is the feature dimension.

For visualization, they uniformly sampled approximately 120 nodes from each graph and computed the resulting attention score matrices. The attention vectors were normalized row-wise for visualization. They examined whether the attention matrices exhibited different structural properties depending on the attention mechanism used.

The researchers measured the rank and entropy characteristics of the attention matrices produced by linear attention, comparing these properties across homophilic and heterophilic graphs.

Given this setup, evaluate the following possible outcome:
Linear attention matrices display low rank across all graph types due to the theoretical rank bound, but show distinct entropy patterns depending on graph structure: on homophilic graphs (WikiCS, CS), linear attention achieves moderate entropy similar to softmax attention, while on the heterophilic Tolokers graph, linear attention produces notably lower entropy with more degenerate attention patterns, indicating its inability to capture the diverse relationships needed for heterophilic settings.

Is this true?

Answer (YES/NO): NO